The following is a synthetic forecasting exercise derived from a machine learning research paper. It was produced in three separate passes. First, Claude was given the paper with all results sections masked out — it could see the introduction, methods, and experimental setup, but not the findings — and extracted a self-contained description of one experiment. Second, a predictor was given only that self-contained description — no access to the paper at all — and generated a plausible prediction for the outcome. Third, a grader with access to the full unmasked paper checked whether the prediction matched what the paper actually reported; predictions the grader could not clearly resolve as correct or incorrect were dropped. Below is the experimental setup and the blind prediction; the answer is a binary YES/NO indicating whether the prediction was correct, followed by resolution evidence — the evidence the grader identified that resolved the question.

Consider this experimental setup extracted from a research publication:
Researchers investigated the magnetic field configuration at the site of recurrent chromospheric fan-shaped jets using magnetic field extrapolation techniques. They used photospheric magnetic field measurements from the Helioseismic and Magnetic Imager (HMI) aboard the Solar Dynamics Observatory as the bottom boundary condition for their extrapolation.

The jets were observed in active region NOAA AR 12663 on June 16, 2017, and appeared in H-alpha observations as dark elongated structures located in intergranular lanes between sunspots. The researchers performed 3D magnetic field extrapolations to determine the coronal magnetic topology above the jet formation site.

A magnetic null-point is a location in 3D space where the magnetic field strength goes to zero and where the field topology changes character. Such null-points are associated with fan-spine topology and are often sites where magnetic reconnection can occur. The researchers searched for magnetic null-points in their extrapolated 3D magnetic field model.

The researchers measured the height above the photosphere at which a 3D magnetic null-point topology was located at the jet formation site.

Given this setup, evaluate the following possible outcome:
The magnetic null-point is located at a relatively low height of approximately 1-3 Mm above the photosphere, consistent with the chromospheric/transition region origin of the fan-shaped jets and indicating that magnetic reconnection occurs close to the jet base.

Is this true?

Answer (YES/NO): YES